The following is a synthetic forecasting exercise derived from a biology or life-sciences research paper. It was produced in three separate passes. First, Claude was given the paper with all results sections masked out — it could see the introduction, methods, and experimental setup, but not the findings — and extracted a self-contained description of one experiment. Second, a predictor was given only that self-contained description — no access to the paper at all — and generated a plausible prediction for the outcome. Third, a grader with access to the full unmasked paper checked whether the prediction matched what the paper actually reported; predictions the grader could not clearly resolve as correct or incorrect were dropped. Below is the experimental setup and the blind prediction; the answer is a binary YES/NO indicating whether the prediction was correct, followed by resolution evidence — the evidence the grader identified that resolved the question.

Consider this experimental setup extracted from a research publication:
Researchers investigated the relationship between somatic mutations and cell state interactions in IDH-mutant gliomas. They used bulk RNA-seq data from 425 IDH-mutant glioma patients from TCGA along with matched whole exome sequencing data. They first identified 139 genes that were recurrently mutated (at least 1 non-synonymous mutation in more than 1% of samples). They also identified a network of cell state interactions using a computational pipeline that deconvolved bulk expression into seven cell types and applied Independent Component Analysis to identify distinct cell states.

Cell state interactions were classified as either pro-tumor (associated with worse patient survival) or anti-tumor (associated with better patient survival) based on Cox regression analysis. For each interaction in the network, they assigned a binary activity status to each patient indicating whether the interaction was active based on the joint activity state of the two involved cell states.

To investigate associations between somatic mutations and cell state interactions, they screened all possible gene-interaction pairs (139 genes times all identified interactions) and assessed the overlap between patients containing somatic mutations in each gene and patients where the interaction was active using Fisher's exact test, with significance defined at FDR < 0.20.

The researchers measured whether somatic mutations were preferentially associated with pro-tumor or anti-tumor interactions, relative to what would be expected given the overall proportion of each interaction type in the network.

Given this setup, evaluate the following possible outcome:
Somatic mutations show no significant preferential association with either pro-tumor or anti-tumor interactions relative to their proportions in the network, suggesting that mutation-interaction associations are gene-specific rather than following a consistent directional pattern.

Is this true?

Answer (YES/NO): NO